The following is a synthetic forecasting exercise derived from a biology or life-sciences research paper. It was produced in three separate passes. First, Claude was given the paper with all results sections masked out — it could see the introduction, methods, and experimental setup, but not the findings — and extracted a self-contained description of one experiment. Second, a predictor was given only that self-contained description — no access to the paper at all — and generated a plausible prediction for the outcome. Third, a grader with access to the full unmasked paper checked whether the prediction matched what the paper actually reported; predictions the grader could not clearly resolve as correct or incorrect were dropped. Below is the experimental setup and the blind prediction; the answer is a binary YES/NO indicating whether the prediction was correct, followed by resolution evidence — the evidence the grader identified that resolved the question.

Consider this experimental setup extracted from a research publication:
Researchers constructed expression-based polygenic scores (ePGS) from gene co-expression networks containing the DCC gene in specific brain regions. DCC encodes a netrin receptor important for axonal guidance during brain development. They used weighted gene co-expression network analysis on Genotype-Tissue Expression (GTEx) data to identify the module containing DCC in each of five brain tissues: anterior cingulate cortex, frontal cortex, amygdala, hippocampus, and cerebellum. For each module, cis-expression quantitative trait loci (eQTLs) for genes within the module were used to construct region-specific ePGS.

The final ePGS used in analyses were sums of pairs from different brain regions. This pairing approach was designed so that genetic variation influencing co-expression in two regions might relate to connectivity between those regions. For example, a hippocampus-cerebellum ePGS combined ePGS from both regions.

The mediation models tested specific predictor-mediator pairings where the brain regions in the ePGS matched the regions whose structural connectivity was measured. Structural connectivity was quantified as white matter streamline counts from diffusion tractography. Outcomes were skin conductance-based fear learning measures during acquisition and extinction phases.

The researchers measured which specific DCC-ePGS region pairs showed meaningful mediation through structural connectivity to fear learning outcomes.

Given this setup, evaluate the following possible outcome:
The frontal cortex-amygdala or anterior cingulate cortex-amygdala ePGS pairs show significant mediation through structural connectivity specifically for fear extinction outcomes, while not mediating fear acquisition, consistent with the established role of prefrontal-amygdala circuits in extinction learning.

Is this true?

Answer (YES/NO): NO